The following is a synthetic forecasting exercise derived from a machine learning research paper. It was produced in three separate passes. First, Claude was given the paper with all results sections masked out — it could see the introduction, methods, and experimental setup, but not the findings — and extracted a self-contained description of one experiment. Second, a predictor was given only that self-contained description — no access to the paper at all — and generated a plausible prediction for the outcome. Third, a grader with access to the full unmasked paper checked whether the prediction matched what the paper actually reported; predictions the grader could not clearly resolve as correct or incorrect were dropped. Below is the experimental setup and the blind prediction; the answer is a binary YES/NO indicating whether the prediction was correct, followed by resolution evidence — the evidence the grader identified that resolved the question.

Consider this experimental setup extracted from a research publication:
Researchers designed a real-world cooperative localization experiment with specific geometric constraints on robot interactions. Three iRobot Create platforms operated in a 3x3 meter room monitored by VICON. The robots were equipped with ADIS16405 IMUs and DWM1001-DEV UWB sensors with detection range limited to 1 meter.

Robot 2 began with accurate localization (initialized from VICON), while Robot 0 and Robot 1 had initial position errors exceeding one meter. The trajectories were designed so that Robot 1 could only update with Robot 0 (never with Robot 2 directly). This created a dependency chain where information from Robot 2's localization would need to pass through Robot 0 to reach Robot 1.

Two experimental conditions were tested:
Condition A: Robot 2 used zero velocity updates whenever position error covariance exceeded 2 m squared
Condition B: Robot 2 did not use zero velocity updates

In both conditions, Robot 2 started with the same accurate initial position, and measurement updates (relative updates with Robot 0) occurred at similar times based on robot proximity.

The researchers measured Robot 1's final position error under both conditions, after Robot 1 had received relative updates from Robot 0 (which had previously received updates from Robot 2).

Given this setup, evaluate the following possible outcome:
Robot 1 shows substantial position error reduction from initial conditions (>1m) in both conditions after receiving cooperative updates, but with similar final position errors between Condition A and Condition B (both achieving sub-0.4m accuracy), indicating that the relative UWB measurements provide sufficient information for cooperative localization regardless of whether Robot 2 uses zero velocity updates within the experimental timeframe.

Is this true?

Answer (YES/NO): NO